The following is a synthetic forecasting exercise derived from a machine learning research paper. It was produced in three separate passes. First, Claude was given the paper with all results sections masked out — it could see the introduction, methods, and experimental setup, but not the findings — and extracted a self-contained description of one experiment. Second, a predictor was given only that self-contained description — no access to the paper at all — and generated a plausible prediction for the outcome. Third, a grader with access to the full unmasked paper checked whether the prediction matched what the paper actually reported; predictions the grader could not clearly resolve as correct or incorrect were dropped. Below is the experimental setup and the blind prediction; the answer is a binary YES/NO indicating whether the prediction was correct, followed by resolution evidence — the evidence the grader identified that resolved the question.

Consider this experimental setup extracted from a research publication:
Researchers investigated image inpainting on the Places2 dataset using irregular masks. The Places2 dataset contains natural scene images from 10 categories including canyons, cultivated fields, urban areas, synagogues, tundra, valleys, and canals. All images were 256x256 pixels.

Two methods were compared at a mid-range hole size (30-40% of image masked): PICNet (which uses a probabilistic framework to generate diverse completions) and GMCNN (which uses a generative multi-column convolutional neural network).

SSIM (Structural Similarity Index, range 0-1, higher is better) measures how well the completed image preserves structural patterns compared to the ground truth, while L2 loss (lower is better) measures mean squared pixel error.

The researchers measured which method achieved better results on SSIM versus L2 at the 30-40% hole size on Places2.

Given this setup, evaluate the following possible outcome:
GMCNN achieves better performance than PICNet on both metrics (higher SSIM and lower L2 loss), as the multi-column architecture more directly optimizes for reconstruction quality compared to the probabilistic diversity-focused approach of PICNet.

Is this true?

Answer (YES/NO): YES